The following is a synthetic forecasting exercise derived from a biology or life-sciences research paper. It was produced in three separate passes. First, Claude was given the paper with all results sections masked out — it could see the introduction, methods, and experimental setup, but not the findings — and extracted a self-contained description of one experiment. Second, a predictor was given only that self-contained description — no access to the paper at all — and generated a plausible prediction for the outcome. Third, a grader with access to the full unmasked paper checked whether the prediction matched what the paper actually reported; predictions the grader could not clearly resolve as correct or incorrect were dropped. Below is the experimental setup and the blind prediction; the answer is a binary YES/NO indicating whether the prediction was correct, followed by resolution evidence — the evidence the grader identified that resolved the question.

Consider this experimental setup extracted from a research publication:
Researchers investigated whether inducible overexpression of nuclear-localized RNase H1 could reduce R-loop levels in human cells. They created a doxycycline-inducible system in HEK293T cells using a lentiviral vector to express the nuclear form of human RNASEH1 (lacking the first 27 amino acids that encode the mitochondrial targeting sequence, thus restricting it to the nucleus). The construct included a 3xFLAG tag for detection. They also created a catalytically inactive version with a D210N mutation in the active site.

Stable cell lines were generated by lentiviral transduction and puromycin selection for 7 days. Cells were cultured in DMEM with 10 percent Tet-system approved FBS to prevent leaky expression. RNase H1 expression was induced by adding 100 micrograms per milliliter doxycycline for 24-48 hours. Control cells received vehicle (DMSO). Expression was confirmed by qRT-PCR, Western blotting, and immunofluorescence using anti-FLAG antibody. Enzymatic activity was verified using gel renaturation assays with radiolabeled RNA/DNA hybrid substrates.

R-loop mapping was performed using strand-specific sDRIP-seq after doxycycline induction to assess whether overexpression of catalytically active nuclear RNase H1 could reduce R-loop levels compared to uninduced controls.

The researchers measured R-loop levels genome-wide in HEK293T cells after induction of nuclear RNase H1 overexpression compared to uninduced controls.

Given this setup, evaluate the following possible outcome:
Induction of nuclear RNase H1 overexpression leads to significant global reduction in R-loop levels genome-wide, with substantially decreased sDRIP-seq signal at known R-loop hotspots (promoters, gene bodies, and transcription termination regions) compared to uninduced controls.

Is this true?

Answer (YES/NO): NO